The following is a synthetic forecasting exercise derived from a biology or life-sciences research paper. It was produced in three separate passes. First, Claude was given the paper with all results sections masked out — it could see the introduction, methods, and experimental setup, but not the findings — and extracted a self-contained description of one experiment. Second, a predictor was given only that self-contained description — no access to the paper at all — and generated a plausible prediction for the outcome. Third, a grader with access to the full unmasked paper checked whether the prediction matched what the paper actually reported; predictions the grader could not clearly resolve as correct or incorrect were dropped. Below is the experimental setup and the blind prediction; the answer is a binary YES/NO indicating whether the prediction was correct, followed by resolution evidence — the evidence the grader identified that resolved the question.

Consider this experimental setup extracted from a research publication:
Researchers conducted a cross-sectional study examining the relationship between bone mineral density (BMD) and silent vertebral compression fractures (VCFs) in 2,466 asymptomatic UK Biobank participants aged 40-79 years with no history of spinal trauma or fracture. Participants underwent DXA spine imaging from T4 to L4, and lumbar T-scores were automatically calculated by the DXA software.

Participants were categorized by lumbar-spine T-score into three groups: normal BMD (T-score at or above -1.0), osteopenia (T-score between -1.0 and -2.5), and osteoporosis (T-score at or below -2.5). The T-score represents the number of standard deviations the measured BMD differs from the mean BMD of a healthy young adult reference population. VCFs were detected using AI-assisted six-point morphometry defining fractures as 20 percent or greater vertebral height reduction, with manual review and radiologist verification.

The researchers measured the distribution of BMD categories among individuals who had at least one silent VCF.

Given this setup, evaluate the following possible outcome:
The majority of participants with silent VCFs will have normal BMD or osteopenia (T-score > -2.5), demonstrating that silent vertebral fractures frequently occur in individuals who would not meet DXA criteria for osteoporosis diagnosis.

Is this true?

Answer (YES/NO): YES